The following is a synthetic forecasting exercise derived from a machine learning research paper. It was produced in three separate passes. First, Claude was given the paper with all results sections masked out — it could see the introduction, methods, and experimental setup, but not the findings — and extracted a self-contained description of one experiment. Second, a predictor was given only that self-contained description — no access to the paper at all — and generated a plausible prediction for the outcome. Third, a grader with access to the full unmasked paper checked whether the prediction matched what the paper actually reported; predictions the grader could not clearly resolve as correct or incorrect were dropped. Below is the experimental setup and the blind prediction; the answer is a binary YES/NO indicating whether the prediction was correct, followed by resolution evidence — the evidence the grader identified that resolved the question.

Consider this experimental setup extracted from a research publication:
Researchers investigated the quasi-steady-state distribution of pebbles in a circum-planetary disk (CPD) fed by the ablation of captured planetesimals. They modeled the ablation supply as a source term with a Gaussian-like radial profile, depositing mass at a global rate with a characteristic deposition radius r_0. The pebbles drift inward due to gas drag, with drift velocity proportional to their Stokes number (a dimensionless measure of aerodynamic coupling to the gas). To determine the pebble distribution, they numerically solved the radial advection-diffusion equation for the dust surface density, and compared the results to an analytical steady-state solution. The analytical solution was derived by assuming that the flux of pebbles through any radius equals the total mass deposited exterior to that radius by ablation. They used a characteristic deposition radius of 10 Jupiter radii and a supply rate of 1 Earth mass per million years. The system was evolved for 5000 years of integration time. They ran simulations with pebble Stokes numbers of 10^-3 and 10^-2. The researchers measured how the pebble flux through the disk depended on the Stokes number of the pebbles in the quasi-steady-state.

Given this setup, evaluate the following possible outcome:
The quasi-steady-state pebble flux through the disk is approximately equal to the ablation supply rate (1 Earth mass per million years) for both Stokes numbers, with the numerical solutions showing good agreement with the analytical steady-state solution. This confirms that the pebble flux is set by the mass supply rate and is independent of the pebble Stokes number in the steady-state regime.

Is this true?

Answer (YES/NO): YES